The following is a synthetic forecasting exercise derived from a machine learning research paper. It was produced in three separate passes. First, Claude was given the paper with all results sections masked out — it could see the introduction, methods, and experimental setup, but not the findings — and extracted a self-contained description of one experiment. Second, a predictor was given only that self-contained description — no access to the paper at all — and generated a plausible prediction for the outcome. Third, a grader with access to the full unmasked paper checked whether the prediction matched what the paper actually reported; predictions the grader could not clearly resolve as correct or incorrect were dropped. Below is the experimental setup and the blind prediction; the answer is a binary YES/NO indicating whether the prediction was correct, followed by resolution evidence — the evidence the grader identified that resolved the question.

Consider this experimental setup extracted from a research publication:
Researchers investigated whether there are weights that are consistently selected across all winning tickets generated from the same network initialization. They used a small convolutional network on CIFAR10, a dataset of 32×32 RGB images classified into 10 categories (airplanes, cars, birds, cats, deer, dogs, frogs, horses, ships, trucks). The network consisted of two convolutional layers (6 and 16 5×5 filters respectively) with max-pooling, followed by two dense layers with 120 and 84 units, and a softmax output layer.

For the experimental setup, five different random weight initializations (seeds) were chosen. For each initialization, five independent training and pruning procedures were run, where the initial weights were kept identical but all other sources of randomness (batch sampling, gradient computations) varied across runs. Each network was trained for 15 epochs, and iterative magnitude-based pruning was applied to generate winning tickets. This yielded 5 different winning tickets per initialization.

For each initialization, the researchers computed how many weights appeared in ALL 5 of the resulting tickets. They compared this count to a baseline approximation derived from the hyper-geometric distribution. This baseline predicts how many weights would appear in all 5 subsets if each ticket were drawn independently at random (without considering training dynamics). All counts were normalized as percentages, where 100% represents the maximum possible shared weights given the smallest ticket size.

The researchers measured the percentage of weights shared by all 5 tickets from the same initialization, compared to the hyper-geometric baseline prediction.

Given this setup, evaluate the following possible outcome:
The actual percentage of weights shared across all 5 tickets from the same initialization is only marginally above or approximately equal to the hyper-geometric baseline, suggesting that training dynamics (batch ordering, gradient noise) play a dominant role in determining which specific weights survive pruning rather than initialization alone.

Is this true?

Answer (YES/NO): YES